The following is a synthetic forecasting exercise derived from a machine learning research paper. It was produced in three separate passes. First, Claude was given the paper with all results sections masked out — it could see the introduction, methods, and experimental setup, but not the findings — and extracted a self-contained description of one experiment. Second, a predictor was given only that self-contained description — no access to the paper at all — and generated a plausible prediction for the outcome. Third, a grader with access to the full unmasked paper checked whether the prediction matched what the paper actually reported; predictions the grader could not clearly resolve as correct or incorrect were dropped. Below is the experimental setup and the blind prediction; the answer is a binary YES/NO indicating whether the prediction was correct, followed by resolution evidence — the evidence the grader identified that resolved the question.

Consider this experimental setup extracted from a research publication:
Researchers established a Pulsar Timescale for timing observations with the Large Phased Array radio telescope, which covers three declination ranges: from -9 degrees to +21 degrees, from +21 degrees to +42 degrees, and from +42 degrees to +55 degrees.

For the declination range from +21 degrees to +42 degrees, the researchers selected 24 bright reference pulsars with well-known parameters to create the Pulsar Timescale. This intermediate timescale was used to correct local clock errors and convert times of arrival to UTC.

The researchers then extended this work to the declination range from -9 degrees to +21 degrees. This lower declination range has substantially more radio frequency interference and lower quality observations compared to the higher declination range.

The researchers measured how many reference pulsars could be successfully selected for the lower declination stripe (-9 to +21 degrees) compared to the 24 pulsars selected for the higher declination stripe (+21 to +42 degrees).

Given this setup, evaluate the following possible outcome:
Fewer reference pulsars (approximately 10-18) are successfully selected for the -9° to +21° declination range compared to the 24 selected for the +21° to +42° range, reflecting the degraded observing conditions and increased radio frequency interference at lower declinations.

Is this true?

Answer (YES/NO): NO